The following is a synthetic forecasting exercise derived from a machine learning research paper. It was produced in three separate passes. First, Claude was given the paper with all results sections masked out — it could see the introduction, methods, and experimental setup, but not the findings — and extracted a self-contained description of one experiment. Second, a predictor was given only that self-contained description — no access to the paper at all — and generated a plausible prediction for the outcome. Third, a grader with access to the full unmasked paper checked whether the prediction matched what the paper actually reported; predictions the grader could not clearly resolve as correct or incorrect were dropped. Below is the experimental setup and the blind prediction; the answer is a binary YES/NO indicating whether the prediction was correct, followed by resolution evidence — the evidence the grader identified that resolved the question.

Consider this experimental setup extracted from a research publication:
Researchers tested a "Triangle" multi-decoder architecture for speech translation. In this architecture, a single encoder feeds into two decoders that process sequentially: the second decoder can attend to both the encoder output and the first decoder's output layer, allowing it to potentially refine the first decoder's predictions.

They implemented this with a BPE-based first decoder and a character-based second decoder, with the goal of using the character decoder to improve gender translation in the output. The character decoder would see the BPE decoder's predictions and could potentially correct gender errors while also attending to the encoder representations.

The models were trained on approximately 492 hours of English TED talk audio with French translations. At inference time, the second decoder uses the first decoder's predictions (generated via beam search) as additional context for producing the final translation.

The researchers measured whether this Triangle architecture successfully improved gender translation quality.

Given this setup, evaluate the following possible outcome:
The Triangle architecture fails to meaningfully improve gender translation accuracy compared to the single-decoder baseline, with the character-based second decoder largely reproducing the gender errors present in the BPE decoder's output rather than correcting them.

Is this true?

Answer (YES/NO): YES